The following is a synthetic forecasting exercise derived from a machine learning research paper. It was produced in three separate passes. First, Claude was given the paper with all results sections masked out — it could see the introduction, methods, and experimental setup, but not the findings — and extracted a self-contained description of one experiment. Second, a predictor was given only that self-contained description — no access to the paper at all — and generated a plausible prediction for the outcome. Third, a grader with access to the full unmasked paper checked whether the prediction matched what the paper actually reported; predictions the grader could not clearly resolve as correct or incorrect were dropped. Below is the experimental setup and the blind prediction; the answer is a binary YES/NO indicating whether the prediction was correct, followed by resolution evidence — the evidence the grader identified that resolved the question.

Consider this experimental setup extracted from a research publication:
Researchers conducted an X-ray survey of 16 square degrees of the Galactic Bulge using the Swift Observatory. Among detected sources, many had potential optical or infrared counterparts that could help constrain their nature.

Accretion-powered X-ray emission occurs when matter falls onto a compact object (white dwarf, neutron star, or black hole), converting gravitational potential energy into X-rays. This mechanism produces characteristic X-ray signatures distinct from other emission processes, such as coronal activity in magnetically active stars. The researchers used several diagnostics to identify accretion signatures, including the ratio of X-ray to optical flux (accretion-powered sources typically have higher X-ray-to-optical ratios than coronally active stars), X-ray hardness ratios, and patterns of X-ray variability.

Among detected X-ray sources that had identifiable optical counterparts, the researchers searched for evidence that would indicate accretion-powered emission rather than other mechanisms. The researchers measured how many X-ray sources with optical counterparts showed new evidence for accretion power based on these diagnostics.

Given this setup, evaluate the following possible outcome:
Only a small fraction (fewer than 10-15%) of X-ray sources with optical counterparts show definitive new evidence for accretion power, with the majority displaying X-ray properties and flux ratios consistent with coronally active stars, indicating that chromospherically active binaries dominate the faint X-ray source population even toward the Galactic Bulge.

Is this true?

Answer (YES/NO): NO